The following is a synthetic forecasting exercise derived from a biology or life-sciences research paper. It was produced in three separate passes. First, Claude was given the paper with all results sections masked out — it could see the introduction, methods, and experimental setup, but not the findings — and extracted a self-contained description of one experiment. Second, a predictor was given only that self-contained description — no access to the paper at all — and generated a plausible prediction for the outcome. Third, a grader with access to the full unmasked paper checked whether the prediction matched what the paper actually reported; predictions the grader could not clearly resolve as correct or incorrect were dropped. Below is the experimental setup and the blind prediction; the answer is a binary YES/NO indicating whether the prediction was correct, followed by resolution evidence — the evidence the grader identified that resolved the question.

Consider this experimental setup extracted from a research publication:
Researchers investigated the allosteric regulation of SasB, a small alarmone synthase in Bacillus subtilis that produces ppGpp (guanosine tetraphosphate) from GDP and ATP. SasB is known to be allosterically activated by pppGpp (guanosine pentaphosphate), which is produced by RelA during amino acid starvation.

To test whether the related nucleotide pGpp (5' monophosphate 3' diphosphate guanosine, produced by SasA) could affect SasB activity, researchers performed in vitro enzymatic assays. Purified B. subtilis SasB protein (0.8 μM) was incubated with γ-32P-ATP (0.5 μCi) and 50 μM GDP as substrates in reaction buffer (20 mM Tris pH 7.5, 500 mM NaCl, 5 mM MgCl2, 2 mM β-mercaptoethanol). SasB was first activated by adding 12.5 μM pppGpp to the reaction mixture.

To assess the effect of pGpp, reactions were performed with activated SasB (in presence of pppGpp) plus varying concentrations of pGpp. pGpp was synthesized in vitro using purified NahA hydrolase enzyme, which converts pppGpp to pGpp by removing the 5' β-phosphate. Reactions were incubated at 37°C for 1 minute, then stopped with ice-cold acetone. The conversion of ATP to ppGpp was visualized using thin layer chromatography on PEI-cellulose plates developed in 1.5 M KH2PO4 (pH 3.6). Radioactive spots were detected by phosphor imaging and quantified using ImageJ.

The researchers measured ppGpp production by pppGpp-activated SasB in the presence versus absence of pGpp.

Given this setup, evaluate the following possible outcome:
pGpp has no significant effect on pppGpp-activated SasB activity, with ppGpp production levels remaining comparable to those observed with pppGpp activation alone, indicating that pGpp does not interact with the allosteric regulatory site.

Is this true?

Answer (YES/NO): NO